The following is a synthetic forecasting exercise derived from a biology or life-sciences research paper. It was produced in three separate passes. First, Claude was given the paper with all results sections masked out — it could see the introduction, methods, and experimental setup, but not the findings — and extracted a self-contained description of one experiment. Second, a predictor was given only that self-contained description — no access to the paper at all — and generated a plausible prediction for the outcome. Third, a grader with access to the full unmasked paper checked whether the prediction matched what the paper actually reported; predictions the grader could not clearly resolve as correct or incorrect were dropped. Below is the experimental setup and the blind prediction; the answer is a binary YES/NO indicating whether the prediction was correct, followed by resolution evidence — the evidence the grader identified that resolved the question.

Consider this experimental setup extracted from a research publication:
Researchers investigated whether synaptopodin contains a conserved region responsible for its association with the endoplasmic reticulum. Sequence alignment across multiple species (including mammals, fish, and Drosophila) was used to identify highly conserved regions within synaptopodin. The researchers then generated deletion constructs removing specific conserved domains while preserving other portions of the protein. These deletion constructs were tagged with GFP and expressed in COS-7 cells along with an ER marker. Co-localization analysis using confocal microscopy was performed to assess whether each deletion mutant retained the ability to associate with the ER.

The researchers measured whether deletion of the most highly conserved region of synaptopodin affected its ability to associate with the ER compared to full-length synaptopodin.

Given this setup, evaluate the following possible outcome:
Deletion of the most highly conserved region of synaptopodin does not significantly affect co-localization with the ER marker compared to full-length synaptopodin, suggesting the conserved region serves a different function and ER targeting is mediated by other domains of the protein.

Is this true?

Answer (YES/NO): NO